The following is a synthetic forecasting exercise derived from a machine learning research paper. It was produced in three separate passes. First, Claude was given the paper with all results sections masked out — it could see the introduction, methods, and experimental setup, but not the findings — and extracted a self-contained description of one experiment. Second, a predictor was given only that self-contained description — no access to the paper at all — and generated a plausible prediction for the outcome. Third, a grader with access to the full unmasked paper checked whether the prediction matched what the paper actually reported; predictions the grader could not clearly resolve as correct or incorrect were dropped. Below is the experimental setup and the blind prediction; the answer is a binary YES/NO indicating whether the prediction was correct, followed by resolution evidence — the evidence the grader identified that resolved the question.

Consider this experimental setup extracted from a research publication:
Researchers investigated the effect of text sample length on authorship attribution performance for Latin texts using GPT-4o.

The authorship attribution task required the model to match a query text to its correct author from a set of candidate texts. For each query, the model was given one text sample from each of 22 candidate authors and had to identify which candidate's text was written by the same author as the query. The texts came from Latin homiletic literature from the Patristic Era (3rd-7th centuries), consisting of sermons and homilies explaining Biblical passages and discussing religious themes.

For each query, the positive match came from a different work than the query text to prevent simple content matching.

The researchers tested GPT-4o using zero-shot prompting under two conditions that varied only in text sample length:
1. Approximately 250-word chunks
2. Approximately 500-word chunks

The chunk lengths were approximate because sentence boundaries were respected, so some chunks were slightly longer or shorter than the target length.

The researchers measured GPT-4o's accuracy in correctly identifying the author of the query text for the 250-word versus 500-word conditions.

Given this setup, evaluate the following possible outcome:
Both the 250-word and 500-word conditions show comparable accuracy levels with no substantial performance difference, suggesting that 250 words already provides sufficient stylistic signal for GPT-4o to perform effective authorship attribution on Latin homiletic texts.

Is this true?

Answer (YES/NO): NO